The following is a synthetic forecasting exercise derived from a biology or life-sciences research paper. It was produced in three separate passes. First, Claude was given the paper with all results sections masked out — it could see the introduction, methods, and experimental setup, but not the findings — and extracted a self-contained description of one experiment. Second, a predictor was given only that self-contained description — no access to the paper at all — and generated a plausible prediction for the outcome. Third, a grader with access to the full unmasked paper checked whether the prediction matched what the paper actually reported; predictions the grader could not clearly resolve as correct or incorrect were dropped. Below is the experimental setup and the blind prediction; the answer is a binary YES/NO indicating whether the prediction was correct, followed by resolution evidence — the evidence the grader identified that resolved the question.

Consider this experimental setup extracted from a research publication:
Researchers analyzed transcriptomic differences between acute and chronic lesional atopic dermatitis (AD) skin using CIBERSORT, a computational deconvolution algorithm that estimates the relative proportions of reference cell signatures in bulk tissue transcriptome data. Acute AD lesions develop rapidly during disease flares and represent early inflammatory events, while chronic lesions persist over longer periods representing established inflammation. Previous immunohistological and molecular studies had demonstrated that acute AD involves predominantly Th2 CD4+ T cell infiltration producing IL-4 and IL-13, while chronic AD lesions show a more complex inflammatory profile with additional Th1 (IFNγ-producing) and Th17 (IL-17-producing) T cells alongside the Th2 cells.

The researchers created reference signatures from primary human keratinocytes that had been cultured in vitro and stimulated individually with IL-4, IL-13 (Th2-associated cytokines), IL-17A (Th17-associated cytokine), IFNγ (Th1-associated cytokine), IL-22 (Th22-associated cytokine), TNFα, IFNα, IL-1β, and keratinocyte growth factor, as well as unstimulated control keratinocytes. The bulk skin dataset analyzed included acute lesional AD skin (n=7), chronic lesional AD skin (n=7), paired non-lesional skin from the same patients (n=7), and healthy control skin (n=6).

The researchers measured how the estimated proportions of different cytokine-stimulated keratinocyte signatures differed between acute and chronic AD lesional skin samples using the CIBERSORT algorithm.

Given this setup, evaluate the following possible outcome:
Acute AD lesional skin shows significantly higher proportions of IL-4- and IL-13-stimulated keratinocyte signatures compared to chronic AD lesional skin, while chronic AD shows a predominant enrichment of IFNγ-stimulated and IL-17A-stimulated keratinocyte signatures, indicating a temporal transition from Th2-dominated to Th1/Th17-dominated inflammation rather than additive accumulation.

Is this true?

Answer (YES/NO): NO